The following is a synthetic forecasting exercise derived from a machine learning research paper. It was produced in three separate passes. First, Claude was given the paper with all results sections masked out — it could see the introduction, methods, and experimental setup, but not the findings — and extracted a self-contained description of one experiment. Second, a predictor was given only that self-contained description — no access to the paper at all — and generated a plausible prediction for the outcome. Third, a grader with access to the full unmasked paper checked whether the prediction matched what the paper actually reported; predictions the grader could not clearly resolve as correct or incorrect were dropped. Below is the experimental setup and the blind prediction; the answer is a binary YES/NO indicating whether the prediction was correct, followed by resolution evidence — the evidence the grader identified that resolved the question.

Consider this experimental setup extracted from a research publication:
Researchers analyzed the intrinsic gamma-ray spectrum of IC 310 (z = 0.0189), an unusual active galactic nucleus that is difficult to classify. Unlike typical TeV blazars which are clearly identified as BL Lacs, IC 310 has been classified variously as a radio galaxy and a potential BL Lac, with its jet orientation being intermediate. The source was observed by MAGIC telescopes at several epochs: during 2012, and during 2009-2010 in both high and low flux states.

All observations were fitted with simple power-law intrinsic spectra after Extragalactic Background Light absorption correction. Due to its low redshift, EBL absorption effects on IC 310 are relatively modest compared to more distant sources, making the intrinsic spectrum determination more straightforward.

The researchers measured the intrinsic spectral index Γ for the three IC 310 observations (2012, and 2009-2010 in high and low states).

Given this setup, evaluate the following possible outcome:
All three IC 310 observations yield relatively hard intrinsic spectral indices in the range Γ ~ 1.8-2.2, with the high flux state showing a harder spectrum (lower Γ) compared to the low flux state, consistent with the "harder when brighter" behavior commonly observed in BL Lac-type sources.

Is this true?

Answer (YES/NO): NO